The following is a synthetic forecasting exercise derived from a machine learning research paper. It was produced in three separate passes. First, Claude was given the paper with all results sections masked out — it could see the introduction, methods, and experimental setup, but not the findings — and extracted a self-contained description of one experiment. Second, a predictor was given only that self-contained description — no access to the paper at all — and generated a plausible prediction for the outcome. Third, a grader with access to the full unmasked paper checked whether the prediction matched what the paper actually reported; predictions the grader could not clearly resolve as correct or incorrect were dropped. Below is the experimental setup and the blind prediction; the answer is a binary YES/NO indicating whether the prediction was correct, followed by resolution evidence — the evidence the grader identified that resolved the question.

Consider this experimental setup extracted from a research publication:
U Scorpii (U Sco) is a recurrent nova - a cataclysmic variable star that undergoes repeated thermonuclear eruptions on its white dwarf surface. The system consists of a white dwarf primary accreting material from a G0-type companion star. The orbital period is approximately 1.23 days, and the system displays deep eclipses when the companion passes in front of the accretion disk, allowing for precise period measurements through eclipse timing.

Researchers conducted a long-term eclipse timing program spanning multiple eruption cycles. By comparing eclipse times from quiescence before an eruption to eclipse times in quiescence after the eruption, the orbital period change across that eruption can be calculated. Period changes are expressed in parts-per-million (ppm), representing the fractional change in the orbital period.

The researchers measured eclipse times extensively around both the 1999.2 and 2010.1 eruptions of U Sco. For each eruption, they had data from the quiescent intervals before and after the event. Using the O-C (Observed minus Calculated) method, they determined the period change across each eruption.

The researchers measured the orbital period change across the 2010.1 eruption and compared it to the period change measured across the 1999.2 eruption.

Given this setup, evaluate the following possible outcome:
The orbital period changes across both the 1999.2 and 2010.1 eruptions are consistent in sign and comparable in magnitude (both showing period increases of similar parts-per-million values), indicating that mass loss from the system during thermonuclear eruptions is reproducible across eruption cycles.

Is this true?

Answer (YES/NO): NO